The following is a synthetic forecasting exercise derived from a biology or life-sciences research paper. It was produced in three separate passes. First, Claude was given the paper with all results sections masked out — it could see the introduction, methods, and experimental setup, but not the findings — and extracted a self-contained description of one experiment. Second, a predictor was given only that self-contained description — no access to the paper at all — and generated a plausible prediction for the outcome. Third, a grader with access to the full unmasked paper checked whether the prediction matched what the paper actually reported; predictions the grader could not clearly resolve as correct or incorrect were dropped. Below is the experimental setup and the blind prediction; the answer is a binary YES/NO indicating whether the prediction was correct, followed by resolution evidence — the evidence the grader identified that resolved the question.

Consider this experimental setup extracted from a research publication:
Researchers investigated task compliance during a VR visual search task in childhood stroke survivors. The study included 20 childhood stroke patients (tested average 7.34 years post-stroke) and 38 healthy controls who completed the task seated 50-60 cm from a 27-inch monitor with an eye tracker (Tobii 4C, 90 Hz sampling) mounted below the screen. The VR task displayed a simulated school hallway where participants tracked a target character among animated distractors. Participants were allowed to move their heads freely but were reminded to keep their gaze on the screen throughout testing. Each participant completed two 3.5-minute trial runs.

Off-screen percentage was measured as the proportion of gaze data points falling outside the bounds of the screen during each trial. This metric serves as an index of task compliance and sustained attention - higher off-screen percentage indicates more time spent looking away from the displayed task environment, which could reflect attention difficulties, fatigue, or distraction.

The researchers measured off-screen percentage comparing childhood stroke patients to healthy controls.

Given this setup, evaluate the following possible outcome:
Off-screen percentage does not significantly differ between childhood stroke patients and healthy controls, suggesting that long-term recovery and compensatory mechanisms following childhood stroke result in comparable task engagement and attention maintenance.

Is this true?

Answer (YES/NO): YES